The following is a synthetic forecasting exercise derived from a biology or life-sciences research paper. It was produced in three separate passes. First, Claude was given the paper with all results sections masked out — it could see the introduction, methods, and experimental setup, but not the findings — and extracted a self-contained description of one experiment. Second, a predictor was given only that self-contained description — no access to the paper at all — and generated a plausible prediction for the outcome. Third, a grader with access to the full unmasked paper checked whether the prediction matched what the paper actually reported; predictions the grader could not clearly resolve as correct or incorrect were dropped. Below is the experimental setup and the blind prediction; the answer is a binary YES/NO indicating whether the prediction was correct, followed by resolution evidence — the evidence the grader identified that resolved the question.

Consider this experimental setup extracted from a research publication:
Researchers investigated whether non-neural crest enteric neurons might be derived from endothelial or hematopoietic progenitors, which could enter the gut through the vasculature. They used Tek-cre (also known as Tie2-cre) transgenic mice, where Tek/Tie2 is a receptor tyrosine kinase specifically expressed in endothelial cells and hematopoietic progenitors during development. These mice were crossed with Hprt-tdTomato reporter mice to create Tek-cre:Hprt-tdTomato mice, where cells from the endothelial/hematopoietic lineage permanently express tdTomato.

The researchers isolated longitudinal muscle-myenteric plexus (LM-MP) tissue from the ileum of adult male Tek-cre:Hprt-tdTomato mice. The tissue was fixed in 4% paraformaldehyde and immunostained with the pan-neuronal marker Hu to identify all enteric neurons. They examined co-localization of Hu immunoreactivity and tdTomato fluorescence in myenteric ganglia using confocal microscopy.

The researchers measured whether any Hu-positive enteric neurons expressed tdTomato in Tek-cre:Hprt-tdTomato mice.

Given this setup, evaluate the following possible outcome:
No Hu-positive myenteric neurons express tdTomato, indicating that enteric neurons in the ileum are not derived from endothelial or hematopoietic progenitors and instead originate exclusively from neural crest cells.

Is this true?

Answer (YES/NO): NO